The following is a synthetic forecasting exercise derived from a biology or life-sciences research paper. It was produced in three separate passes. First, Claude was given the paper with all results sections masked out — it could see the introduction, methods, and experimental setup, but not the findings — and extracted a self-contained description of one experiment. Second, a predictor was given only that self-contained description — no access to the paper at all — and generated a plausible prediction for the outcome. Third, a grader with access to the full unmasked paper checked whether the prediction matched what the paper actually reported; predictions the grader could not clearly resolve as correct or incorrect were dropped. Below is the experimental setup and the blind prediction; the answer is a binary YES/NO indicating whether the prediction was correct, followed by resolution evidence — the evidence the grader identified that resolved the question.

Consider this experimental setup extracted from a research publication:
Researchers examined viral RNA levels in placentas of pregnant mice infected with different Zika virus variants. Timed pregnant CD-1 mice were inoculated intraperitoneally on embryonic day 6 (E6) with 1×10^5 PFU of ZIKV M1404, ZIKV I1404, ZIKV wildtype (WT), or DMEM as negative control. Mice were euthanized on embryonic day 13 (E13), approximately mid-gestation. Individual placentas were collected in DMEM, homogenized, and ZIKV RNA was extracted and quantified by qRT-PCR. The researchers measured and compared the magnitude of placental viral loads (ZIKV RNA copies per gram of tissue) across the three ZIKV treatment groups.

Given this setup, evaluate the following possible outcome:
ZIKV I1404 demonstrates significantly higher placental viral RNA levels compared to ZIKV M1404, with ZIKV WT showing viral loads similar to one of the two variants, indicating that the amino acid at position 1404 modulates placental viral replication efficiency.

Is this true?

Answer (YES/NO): NO